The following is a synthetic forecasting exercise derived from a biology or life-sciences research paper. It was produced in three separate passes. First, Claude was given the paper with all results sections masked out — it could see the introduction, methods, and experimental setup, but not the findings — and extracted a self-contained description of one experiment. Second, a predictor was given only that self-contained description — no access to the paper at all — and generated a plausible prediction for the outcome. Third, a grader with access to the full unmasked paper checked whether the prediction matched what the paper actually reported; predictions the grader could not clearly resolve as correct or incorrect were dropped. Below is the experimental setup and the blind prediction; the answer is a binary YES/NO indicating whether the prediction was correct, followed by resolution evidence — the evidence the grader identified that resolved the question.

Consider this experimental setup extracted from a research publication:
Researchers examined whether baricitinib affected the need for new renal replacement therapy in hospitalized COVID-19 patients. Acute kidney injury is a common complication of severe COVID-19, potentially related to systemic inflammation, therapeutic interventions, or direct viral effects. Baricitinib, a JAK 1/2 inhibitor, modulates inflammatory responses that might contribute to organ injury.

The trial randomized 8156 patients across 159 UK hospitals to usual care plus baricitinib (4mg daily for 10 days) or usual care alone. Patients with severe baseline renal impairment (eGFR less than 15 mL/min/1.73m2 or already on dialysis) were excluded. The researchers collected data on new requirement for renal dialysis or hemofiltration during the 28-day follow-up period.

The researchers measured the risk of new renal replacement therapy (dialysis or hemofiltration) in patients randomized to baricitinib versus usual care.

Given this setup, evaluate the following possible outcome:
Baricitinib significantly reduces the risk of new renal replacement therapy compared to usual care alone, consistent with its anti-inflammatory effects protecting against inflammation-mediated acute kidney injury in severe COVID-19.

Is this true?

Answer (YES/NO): NO